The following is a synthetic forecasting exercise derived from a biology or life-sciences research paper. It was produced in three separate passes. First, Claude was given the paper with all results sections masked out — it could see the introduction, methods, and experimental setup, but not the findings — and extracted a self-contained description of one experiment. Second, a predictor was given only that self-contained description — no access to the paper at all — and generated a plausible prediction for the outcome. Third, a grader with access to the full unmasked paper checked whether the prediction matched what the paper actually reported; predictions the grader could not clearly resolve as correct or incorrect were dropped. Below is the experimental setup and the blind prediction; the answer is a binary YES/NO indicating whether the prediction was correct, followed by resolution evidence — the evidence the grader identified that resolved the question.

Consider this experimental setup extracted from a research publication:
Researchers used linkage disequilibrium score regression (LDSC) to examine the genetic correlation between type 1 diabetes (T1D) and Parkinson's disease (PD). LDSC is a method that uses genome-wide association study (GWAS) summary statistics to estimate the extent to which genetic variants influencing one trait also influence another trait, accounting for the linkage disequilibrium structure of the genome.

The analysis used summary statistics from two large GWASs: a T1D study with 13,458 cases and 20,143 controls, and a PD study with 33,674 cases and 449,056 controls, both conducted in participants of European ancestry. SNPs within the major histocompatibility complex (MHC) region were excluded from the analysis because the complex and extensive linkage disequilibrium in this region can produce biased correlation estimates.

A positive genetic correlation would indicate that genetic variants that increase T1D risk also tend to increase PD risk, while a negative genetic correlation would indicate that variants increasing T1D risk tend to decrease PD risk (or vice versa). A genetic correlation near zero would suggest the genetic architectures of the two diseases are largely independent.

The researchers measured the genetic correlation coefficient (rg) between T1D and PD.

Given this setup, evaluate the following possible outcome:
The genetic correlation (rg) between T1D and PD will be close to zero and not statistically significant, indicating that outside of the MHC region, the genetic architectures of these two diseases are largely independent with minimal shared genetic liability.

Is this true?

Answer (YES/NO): NO